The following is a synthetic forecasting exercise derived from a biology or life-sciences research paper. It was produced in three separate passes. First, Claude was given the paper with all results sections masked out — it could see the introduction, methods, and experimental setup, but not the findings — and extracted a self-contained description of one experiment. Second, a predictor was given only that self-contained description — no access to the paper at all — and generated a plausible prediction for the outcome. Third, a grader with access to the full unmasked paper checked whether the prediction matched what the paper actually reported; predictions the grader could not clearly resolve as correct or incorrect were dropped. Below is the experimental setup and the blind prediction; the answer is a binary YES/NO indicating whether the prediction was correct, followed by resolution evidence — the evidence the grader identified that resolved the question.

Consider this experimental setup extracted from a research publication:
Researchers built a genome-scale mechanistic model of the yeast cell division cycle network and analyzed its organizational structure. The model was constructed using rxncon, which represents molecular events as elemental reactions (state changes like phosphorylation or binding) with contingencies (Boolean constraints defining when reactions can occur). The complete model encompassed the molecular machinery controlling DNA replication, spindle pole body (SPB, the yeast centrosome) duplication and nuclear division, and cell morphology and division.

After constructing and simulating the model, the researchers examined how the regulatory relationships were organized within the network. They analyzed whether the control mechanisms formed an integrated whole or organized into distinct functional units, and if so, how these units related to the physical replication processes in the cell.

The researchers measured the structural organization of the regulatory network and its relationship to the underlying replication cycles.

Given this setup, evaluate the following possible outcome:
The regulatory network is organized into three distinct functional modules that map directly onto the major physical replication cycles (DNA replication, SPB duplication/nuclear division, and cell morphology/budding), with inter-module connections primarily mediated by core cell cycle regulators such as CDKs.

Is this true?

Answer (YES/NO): NO